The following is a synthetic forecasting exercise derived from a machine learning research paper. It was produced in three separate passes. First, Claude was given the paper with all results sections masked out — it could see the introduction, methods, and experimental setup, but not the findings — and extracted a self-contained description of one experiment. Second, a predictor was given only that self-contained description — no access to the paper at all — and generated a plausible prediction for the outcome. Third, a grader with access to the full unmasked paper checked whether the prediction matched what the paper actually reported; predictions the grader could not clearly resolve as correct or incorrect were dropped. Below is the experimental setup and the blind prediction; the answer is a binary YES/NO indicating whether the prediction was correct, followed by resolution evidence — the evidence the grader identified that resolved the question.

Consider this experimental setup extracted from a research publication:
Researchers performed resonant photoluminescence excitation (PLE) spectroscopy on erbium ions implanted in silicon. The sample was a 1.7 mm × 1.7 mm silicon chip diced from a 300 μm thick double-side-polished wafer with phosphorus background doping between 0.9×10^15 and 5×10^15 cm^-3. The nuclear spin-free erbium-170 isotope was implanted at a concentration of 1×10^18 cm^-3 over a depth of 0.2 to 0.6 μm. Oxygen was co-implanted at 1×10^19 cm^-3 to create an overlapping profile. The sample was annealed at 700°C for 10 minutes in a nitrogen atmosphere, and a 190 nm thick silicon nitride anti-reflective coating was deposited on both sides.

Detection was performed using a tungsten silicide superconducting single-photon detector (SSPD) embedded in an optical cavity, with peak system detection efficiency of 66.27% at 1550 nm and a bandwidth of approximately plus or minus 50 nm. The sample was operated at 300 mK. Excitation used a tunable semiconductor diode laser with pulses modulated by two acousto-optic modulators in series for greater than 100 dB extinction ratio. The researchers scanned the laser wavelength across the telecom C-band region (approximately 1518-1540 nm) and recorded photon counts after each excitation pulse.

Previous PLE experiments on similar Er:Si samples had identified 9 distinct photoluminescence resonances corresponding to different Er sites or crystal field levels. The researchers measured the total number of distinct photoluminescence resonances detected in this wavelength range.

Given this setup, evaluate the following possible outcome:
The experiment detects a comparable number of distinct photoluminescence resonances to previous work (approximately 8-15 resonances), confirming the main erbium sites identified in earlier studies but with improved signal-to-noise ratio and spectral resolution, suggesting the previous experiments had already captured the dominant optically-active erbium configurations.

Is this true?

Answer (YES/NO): NO